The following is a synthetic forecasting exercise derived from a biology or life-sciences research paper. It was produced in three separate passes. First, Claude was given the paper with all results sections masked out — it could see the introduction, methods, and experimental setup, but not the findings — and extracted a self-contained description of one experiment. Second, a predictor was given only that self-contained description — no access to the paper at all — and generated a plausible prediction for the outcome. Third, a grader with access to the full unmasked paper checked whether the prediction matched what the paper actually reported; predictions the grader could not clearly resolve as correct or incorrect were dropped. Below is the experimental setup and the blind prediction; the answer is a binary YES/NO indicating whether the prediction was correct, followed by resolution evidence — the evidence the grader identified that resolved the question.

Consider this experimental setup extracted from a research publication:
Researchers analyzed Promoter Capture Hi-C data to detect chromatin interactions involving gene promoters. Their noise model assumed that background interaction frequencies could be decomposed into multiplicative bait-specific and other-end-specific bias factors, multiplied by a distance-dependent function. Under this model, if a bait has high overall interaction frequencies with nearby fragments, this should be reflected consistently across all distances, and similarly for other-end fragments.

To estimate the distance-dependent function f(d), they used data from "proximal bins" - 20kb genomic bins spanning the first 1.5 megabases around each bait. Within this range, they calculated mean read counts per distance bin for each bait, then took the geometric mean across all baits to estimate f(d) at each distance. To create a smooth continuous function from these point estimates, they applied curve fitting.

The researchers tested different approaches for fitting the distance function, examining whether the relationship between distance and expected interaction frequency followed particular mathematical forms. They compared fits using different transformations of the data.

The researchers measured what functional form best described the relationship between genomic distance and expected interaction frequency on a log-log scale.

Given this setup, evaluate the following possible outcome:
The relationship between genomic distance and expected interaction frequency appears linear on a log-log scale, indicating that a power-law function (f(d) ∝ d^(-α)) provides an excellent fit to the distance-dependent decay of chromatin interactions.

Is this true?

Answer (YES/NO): NO